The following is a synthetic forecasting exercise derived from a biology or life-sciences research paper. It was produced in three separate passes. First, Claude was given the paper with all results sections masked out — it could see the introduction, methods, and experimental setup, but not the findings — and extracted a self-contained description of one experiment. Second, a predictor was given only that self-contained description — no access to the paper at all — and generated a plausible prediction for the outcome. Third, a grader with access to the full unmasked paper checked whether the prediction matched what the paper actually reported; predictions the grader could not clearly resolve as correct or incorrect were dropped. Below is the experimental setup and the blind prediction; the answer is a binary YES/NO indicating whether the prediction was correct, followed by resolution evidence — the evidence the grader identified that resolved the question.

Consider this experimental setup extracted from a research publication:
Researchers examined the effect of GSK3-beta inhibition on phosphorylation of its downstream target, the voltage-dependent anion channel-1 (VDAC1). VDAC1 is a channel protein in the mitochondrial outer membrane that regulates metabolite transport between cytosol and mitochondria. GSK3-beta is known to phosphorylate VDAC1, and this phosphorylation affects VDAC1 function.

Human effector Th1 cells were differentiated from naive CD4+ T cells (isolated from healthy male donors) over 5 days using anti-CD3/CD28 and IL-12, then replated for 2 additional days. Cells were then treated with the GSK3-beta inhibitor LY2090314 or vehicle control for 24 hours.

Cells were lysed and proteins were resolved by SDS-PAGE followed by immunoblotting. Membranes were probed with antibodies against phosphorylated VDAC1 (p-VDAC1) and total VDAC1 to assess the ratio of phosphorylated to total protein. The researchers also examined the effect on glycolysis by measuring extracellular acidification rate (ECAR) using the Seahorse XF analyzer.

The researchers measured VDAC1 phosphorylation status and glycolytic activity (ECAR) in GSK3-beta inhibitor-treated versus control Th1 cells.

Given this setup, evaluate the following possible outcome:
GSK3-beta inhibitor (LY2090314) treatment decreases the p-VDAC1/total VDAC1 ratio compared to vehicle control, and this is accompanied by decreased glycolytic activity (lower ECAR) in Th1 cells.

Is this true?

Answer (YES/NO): YES